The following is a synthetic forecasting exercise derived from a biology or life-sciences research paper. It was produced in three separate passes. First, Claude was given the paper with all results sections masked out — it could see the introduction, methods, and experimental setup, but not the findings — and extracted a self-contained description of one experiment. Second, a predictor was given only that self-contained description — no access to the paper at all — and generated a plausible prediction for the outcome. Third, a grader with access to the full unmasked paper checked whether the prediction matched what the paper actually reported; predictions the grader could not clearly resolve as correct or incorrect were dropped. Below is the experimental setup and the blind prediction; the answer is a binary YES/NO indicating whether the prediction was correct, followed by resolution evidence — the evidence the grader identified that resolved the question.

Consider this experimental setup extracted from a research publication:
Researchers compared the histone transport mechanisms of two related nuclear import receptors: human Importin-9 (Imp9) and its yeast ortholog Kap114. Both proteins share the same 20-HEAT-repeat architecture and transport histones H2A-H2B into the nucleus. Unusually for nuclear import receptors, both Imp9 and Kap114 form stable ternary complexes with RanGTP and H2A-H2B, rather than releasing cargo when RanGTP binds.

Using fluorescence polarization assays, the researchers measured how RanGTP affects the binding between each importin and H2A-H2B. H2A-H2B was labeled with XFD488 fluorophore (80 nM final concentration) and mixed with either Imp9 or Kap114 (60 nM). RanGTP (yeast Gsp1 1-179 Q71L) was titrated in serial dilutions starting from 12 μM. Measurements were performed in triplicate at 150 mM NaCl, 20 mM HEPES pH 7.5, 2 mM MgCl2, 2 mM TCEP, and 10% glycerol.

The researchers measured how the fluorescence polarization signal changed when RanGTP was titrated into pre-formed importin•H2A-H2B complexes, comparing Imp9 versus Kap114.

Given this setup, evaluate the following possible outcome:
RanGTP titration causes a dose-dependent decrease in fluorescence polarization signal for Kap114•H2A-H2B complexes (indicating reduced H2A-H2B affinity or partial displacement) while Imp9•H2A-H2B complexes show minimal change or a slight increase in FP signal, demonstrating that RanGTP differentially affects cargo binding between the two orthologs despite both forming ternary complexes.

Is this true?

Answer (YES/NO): NO